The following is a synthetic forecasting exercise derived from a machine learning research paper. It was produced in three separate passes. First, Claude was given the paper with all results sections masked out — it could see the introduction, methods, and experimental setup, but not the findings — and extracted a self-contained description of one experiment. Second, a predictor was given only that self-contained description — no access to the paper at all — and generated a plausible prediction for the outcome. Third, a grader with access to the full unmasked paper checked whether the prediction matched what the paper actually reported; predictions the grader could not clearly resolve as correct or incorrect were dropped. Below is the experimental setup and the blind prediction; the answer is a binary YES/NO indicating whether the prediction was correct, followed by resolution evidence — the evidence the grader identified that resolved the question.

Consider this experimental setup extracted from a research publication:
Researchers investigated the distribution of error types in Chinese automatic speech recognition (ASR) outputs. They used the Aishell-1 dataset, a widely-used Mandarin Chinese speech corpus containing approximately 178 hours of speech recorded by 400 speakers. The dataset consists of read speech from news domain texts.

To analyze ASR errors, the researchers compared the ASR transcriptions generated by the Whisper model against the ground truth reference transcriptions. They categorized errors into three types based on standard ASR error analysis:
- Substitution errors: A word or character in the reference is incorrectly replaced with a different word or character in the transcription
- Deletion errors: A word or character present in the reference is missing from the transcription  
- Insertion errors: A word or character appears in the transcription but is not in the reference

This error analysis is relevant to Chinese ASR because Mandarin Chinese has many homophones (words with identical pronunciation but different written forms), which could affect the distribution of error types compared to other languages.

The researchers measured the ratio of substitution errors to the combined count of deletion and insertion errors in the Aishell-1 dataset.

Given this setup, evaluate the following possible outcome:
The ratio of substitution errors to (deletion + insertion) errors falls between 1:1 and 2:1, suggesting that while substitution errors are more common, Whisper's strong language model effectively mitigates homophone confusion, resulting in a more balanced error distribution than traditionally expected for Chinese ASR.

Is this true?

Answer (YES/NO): NO